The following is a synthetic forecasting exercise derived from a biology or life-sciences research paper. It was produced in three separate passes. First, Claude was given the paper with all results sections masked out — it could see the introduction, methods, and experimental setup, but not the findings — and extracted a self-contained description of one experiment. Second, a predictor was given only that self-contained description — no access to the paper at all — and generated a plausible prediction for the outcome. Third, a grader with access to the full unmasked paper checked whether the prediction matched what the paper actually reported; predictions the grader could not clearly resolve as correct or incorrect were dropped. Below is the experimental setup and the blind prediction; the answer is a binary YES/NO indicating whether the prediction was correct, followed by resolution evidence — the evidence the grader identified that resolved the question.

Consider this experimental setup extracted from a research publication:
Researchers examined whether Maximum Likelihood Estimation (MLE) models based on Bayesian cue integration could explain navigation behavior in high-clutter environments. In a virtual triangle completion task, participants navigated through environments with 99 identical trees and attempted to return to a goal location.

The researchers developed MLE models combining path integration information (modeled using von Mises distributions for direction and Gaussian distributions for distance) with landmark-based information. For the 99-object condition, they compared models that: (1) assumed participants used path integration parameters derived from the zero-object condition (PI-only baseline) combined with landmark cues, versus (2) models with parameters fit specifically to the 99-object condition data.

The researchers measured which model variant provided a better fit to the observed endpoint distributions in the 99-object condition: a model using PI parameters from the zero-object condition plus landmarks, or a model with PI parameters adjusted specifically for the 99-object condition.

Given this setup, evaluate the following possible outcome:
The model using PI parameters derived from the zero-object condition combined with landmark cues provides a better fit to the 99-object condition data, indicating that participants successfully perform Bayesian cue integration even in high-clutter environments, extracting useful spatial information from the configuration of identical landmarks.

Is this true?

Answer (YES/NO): NO